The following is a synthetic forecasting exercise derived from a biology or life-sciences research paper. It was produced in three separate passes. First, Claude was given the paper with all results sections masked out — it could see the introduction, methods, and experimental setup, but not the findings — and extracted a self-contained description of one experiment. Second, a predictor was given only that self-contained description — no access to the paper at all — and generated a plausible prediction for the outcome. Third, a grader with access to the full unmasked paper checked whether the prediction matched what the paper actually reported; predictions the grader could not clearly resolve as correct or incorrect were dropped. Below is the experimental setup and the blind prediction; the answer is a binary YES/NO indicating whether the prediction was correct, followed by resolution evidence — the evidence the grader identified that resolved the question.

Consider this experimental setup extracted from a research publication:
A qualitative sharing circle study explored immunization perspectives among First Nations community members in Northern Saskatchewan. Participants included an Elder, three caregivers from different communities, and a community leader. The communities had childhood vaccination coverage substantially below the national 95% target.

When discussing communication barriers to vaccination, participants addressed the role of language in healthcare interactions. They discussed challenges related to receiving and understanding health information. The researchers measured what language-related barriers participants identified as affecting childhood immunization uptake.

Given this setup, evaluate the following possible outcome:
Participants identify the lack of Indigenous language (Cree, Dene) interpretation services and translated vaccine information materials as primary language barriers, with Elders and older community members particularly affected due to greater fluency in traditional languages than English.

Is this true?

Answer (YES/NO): NO